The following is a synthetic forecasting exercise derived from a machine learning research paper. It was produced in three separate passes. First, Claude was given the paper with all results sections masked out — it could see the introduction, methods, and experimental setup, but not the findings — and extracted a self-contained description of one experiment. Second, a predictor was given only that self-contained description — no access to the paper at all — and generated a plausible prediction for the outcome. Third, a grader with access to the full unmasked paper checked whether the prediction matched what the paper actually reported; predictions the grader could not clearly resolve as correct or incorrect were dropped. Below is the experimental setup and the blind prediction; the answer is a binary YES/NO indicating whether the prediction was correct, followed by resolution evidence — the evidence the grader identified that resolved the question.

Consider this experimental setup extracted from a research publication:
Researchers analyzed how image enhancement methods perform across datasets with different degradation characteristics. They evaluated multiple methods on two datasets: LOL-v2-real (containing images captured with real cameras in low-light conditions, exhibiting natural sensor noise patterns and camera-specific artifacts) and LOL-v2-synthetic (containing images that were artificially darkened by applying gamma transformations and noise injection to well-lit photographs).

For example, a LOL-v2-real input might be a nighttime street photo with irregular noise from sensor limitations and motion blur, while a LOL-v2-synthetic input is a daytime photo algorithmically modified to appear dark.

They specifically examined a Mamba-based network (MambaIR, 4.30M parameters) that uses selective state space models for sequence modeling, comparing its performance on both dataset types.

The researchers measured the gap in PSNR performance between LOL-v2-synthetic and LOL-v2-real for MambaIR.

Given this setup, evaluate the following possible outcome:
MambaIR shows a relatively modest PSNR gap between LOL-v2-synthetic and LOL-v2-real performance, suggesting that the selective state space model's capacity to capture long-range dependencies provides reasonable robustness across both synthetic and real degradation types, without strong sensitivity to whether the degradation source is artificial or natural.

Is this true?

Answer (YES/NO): NO